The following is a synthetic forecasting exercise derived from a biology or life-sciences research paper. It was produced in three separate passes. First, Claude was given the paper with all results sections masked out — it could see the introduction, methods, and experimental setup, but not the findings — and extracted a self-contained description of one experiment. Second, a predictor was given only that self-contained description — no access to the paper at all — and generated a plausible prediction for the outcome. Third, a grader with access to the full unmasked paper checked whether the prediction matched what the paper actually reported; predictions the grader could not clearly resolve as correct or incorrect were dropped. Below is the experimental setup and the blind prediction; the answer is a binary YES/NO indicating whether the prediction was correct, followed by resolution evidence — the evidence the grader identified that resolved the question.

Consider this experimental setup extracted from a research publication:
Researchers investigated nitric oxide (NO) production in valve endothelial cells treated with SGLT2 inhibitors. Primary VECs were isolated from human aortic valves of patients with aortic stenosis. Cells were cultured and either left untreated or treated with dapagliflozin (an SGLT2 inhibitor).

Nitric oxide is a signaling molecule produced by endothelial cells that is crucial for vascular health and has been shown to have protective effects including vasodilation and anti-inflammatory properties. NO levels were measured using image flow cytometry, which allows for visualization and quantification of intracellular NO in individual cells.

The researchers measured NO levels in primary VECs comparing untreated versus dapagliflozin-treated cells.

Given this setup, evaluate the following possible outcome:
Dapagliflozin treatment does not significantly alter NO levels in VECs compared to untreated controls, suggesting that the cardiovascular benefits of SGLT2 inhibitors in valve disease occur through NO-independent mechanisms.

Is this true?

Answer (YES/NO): NO